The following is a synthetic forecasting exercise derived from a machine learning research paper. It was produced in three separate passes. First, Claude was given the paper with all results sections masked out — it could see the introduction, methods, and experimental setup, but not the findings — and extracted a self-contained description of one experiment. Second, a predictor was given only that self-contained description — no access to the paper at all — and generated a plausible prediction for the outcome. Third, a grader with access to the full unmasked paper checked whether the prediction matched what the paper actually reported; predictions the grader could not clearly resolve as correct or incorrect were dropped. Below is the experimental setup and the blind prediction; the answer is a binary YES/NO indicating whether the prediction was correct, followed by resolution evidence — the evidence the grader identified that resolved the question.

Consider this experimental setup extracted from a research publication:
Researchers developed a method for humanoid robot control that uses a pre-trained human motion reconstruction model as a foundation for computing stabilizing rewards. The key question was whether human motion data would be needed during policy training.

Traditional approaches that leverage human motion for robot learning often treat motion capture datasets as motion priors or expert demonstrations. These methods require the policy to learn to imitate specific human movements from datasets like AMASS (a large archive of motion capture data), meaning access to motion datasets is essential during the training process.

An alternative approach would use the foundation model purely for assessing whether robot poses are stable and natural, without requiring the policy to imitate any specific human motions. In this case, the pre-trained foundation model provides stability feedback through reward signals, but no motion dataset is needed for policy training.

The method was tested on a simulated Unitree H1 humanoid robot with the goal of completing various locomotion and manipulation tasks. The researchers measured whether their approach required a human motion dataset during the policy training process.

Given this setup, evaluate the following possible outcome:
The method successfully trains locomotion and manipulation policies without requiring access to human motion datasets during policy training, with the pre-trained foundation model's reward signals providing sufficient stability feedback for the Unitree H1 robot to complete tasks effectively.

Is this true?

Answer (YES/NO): YES